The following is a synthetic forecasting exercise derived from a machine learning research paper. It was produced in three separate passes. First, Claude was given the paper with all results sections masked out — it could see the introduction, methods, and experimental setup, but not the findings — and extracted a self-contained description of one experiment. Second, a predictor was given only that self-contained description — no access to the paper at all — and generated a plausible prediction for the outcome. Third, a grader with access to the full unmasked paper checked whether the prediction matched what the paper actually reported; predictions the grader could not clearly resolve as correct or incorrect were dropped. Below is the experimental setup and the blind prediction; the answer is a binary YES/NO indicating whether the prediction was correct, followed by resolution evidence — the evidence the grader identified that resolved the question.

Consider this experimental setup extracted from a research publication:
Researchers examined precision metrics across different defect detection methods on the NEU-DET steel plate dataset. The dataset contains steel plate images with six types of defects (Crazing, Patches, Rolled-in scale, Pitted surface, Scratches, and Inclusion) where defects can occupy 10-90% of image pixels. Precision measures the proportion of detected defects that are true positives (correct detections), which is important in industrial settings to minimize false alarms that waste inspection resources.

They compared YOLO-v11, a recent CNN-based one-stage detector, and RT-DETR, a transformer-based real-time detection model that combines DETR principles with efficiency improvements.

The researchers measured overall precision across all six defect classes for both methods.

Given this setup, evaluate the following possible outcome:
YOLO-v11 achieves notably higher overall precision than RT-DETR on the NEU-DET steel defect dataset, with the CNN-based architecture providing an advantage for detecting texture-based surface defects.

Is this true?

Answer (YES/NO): YES